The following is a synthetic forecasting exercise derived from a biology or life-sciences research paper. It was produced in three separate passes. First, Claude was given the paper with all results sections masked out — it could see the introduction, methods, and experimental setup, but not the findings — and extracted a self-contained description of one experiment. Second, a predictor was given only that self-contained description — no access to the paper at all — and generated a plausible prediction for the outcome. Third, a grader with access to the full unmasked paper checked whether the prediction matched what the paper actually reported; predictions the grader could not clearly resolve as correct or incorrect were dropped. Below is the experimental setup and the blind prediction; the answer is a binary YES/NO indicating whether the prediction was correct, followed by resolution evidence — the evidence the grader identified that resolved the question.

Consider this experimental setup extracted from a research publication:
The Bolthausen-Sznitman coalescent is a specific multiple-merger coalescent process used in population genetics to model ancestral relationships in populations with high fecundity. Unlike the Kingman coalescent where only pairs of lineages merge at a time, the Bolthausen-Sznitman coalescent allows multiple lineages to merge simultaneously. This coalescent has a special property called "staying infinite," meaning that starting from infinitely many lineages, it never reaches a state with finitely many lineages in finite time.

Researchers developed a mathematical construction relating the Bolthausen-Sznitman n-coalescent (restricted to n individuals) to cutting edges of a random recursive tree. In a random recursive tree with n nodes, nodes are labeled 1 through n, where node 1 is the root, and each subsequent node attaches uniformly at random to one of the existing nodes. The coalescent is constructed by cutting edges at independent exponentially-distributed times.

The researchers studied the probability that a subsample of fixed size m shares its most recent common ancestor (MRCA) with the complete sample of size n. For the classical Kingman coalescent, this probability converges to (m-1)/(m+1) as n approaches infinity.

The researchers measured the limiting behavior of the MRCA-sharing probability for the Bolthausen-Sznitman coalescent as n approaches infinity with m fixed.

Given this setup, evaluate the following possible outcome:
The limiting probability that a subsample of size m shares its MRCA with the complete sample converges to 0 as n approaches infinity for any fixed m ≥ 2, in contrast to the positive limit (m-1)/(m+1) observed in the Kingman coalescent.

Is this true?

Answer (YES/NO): YES